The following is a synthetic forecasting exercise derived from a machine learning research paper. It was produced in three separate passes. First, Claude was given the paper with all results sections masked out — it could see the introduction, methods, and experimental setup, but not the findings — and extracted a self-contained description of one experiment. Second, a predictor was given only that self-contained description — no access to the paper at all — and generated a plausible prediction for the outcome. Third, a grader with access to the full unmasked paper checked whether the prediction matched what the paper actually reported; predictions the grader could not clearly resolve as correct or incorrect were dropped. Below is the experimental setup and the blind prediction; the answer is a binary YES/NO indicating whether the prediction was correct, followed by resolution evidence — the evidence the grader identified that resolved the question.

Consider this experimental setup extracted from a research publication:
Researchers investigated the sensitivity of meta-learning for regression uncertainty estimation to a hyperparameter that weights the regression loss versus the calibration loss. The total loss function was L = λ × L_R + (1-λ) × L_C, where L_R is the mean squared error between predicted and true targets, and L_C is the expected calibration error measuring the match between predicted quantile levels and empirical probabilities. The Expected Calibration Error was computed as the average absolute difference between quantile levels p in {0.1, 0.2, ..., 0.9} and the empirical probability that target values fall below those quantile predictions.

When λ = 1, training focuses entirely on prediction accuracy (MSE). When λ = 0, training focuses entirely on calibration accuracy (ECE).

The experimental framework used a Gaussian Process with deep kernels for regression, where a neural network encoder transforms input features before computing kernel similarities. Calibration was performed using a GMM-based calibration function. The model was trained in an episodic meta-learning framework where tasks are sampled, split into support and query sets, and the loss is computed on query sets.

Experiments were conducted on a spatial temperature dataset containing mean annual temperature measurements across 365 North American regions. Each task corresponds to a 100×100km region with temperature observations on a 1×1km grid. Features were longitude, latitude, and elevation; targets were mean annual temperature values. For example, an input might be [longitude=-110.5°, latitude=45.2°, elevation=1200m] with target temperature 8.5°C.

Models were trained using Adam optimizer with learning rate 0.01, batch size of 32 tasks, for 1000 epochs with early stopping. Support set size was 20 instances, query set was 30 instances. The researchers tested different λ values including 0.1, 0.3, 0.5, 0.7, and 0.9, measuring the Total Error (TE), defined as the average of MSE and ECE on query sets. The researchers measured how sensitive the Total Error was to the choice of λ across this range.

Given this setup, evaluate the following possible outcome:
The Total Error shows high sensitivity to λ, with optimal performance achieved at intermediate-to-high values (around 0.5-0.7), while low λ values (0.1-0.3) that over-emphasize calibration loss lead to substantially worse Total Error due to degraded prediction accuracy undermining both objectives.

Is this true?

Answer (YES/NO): NO